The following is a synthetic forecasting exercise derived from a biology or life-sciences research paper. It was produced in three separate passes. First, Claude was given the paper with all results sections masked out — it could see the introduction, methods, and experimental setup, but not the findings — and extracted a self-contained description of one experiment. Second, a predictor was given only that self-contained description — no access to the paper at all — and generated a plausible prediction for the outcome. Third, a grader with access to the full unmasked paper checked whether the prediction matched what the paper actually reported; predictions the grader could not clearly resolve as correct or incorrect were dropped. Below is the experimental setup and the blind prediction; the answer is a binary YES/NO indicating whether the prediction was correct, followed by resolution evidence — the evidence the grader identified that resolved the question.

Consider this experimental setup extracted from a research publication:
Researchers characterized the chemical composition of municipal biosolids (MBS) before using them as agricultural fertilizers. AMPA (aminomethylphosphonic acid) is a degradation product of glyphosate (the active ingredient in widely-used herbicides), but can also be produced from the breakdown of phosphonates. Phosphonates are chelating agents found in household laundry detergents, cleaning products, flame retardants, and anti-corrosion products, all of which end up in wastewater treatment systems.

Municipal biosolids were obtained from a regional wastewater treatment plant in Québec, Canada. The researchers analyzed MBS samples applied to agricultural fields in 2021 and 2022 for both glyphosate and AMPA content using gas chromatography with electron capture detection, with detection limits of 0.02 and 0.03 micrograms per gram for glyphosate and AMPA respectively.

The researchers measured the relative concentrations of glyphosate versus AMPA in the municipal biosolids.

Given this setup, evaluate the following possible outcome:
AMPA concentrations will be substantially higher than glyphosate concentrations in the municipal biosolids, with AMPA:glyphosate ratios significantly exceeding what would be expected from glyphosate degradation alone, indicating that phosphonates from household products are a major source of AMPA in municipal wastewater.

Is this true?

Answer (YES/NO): YES